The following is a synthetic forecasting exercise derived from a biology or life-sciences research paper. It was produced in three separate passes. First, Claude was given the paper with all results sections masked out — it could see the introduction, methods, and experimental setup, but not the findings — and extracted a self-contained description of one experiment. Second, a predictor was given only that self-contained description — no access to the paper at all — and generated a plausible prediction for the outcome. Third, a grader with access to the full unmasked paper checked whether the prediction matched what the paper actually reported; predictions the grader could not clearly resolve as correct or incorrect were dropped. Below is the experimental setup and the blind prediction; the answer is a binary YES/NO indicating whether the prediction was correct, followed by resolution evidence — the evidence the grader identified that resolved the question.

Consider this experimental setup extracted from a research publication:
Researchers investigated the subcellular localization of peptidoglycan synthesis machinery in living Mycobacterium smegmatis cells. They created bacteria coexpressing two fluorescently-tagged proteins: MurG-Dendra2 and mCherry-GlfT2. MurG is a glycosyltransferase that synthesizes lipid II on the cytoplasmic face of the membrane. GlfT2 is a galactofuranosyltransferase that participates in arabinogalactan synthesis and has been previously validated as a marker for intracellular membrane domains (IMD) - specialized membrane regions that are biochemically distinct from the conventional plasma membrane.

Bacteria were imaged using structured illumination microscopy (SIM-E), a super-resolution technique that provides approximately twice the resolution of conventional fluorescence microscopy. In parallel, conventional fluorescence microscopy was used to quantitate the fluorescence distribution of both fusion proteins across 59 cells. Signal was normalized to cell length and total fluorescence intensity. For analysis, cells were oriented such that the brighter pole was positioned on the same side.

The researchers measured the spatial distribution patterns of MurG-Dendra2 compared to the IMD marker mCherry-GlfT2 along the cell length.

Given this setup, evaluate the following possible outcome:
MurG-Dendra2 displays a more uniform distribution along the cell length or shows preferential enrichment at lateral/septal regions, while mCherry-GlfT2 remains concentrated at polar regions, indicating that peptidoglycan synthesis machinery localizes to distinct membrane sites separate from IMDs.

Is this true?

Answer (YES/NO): NO